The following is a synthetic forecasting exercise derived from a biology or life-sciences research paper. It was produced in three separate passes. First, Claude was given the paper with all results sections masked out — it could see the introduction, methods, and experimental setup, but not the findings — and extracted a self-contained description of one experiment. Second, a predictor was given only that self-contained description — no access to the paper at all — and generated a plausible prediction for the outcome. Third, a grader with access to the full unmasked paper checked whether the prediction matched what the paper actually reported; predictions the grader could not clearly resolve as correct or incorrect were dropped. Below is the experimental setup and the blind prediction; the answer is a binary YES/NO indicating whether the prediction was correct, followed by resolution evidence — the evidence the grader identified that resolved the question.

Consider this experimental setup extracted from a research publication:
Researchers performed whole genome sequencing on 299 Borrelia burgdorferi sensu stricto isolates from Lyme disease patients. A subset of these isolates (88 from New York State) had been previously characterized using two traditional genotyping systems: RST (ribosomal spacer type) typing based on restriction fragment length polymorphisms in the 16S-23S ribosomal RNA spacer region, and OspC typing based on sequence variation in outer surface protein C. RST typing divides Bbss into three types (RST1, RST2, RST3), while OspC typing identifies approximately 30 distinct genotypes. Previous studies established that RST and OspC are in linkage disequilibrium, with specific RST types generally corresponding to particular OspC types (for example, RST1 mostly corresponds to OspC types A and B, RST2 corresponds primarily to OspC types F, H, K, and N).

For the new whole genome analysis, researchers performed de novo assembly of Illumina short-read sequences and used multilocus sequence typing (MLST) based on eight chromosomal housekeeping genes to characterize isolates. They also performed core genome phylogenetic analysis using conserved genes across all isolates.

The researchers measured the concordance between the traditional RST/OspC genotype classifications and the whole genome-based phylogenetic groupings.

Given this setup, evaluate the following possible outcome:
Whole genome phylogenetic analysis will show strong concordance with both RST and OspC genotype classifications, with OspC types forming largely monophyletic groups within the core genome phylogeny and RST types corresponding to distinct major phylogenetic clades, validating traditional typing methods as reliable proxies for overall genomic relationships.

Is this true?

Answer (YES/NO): NO